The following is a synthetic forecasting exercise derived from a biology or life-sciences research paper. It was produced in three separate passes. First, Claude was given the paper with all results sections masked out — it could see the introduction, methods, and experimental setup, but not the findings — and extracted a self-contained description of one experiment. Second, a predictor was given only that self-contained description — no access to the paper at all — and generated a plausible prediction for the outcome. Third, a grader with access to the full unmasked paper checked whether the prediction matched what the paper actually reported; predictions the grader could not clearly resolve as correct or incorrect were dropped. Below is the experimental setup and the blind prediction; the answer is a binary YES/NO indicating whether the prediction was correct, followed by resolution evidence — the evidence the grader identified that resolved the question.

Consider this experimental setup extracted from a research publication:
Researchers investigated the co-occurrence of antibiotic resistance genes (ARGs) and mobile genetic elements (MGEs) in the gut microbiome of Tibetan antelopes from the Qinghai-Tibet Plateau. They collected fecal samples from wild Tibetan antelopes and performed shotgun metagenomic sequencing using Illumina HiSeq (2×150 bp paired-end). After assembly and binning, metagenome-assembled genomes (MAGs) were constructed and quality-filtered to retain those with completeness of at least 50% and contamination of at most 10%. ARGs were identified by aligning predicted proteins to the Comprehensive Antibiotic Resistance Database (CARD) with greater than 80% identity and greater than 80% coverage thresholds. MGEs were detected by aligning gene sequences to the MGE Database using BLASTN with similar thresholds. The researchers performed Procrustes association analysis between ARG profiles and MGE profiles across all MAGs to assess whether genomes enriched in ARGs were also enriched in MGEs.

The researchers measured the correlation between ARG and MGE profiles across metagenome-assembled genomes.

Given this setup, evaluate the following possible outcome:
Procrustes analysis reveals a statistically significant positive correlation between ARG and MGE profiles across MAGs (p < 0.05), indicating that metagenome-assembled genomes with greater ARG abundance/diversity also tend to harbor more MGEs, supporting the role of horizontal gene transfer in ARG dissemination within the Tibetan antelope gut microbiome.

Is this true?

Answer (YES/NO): YES